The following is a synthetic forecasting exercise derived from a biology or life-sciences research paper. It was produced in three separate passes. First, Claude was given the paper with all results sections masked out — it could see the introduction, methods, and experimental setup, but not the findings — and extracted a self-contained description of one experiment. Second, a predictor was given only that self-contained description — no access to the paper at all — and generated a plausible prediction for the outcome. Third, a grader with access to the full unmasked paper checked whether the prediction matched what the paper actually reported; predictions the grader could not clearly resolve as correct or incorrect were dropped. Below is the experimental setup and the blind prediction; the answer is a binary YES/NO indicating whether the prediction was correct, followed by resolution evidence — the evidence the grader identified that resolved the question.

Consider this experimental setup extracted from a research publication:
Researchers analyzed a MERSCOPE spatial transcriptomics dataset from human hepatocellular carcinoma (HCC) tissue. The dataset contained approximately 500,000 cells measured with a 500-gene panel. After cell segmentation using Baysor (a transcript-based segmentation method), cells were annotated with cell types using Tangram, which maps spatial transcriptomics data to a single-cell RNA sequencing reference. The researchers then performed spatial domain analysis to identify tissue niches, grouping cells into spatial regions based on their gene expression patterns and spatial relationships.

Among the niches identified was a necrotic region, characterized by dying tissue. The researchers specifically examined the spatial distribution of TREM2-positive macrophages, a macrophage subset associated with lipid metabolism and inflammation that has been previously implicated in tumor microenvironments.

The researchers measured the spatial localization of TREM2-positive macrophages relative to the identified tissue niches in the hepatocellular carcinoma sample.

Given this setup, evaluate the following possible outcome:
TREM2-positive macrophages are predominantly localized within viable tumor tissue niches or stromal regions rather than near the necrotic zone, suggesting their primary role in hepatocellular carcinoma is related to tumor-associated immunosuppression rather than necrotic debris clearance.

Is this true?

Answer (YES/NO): NO